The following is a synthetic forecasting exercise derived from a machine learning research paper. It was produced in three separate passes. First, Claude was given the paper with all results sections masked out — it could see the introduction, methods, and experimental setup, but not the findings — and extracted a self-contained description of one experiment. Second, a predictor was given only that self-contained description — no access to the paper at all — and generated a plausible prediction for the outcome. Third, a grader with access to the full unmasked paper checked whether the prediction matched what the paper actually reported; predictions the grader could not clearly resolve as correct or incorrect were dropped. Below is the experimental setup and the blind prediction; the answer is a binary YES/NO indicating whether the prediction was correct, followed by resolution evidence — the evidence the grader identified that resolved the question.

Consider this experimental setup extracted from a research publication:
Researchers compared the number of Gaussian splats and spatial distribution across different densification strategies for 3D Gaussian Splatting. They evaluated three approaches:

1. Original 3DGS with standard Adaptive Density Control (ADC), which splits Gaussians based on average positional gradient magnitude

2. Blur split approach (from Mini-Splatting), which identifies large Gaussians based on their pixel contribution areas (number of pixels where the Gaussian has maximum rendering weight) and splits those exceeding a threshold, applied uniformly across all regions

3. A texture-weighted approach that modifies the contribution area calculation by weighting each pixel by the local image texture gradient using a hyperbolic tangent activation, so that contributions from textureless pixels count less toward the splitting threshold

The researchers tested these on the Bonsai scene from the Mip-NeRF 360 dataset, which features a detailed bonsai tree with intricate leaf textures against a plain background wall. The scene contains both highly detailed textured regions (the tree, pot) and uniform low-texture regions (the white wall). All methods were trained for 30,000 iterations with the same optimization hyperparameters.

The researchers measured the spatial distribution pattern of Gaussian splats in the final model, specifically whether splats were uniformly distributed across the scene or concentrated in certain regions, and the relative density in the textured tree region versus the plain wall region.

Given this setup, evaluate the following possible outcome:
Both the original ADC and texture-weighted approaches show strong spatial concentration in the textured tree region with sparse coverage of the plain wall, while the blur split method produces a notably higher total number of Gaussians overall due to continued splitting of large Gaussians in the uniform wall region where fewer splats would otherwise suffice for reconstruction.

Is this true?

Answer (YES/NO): NO